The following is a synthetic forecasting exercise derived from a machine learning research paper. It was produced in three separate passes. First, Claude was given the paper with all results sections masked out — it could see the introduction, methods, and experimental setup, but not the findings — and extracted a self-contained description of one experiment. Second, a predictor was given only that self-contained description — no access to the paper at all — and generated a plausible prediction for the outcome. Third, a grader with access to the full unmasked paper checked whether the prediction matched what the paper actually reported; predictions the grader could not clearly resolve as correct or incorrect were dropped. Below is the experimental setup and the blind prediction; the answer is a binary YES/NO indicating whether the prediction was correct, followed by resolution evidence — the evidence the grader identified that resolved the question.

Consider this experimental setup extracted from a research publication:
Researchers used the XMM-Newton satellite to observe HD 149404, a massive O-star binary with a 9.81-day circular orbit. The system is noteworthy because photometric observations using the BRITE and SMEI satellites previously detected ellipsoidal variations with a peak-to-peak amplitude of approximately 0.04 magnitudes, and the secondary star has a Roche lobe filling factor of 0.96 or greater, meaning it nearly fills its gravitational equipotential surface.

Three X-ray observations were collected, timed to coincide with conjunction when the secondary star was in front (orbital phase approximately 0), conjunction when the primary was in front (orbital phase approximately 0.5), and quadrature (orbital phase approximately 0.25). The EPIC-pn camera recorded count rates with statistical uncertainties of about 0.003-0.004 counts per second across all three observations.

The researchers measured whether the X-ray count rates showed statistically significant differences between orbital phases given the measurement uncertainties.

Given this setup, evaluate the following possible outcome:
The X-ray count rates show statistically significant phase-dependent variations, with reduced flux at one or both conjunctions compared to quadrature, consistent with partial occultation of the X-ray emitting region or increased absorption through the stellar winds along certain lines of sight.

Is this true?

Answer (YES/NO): YES